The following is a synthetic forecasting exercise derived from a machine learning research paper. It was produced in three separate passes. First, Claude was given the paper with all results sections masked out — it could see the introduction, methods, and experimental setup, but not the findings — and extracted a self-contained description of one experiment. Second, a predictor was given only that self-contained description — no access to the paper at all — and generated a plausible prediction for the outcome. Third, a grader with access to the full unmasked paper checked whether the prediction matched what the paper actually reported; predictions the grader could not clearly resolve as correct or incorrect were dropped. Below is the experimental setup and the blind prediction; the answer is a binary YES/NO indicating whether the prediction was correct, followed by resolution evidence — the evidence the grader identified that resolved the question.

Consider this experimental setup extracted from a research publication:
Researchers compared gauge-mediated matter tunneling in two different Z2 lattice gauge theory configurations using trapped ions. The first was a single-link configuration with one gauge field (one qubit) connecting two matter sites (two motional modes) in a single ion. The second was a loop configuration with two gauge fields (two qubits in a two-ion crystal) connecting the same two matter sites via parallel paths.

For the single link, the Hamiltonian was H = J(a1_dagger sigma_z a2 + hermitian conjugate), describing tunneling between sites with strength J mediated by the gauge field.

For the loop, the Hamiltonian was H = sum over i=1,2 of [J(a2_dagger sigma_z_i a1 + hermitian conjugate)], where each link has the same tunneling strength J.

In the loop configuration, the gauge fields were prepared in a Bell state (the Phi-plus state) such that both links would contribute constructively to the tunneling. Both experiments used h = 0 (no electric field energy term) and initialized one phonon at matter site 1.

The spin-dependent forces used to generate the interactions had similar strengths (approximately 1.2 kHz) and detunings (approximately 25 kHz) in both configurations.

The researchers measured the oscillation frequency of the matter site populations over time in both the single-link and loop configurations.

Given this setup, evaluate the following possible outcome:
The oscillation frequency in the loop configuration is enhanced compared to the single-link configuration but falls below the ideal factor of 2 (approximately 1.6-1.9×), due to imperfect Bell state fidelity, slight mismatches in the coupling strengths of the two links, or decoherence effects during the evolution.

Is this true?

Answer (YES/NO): NO